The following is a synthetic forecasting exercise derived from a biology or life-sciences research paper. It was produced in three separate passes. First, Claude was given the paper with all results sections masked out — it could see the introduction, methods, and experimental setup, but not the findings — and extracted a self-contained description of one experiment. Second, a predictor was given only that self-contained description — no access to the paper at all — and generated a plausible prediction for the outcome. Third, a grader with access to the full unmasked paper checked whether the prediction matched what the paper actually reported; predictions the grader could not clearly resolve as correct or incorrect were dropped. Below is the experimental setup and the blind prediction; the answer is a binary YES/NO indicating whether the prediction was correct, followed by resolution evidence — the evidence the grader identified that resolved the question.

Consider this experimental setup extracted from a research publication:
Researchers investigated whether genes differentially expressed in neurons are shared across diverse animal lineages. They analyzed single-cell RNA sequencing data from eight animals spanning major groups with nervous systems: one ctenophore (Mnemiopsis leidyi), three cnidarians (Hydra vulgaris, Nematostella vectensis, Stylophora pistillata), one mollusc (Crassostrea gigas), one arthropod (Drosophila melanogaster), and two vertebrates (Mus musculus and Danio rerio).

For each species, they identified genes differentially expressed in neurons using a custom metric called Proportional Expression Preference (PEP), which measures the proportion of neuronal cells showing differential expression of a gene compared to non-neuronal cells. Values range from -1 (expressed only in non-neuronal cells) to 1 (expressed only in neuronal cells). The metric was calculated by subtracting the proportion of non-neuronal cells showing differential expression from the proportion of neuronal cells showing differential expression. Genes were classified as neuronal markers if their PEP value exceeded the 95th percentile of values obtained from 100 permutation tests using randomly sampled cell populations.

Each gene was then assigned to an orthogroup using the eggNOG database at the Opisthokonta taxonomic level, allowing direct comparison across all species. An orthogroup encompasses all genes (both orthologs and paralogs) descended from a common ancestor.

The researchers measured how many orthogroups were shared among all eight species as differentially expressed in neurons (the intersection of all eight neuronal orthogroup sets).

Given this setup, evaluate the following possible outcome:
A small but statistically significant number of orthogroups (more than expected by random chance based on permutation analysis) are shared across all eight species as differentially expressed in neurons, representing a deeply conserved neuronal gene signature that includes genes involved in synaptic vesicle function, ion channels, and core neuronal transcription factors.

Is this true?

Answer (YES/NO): NO